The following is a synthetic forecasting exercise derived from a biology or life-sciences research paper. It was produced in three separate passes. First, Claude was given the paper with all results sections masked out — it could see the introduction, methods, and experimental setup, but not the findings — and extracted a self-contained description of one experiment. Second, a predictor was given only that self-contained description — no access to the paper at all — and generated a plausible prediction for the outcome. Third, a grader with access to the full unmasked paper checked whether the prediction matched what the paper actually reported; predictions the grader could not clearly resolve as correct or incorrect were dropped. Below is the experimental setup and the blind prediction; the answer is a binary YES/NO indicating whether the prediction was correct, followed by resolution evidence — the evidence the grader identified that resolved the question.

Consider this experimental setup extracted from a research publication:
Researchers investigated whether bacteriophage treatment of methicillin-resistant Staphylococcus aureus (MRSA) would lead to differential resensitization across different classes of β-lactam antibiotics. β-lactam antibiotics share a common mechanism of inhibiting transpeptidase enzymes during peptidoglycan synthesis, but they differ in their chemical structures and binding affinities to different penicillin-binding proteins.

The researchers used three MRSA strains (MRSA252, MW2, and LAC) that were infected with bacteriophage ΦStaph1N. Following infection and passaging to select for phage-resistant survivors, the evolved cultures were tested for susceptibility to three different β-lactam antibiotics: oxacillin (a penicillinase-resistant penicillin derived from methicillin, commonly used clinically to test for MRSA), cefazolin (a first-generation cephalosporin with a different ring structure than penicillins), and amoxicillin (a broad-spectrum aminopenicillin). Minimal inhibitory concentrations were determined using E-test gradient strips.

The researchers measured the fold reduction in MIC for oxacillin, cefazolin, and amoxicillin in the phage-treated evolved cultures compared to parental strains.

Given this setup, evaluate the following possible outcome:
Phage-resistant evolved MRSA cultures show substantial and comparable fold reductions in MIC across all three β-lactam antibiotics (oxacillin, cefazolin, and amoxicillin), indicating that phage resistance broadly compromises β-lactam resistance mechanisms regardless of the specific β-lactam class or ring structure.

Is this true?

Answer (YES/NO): NO